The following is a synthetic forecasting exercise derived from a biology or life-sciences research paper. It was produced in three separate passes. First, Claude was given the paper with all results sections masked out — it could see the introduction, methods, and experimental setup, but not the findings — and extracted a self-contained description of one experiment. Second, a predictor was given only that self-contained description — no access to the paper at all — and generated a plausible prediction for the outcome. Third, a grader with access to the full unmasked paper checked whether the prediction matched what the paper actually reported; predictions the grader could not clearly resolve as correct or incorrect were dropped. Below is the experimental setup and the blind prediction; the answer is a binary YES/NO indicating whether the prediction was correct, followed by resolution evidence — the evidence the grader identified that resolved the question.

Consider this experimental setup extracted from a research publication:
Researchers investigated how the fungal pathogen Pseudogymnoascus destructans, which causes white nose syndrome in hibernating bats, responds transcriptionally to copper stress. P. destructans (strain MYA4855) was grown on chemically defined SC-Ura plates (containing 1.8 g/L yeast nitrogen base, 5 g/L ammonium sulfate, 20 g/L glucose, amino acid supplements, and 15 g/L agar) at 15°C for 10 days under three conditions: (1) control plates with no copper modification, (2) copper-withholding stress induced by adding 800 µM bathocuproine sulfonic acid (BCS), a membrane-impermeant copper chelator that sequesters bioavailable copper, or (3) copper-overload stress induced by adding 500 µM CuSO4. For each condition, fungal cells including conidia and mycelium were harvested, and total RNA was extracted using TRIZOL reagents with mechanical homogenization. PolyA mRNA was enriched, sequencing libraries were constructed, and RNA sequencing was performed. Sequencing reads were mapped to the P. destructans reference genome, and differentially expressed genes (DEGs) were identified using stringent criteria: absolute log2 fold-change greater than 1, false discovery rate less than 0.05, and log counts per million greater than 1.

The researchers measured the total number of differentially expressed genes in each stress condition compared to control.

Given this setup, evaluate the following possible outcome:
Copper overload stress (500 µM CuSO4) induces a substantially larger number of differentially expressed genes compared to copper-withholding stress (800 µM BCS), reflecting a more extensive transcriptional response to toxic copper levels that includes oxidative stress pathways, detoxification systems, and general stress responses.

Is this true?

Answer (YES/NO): NO